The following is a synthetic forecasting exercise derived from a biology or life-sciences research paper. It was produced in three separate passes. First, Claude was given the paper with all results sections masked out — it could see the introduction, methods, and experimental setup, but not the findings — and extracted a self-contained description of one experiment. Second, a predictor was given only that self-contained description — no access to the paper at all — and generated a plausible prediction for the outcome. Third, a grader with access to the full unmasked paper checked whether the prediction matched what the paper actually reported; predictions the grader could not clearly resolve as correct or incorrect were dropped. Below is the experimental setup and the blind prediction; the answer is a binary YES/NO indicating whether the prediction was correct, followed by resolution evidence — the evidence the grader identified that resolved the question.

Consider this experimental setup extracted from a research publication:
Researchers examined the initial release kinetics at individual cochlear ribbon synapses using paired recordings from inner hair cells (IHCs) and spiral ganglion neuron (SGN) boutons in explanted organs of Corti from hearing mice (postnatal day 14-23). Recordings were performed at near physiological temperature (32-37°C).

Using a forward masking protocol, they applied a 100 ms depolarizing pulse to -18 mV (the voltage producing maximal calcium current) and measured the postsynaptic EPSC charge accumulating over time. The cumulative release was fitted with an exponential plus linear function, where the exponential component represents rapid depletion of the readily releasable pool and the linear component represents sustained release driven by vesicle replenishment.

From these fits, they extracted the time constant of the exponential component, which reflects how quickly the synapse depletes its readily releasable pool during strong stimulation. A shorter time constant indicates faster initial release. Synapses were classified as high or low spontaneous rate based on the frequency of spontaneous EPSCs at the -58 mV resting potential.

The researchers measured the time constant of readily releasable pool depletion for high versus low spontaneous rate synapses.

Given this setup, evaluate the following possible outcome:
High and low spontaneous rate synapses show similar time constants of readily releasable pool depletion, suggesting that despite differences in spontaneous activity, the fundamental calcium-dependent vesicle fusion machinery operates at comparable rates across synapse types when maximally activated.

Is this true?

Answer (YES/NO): NO